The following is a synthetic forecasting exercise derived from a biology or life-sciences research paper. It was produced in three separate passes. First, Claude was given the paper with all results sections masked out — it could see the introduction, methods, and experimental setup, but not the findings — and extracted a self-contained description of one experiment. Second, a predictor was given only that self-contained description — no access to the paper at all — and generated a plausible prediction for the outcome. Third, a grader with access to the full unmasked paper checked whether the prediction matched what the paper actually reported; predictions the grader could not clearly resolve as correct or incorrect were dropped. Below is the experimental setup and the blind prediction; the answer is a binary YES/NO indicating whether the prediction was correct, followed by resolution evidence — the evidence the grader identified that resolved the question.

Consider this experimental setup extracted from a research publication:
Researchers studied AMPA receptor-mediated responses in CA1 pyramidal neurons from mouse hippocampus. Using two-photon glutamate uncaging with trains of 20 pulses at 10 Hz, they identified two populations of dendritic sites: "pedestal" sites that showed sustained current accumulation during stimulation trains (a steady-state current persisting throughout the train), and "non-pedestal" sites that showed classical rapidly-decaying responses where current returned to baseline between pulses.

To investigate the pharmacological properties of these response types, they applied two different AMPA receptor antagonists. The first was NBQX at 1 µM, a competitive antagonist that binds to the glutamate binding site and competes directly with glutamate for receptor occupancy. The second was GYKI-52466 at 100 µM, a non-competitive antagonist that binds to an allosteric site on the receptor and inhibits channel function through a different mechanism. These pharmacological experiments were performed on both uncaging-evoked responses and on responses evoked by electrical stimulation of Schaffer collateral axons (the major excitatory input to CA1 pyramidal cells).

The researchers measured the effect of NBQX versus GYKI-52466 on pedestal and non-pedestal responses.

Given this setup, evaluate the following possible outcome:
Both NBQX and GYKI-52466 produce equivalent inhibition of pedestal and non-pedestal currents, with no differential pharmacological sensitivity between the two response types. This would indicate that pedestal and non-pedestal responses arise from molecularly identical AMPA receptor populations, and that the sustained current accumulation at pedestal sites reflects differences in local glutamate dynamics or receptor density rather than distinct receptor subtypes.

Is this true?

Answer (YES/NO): NO